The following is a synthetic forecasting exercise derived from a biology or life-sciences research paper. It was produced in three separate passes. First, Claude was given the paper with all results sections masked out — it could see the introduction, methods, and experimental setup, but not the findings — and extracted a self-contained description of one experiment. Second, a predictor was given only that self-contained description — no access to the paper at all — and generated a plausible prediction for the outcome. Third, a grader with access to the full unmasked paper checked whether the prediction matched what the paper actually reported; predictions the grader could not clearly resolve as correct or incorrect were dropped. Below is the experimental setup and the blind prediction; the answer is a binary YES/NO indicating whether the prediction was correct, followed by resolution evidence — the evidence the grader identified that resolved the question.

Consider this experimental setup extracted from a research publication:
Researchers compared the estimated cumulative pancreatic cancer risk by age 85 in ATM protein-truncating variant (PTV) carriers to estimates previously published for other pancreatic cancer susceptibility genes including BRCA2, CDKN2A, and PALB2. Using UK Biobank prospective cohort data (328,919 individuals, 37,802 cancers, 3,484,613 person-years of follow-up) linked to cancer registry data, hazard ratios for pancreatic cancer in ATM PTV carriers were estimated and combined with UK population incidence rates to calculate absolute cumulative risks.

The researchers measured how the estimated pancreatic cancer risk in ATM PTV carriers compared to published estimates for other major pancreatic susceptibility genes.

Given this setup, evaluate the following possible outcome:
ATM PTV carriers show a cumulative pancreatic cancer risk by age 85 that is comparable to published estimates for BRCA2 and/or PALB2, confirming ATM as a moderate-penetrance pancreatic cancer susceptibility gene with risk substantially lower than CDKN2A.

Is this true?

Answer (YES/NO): NO